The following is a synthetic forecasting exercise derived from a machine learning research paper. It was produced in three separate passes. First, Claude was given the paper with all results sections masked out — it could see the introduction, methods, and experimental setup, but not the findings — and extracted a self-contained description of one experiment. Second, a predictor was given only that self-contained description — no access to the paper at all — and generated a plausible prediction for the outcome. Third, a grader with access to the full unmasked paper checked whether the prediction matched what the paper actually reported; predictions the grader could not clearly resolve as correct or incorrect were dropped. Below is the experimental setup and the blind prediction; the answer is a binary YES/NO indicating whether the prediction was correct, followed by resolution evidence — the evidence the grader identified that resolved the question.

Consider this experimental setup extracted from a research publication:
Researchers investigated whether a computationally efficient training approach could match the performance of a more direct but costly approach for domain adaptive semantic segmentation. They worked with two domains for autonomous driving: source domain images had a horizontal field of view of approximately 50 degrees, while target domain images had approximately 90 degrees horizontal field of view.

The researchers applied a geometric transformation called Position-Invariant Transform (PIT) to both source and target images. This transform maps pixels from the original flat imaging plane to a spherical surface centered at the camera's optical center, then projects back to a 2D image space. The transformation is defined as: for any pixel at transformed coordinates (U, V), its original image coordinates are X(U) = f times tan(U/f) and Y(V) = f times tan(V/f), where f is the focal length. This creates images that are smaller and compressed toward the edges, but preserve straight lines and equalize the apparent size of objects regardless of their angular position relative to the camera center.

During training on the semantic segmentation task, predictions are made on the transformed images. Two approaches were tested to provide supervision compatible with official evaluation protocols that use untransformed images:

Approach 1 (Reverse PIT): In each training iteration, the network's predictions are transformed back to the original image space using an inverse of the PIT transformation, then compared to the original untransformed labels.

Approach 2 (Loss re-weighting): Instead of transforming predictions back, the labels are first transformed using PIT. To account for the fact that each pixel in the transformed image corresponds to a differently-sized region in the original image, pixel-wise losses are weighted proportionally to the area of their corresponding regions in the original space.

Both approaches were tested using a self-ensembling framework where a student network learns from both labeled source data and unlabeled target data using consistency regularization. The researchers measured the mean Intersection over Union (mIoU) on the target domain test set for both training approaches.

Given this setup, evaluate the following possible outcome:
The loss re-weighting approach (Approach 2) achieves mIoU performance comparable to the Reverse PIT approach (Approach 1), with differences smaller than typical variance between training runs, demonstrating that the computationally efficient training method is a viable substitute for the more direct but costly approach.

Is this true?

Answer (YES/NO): YES